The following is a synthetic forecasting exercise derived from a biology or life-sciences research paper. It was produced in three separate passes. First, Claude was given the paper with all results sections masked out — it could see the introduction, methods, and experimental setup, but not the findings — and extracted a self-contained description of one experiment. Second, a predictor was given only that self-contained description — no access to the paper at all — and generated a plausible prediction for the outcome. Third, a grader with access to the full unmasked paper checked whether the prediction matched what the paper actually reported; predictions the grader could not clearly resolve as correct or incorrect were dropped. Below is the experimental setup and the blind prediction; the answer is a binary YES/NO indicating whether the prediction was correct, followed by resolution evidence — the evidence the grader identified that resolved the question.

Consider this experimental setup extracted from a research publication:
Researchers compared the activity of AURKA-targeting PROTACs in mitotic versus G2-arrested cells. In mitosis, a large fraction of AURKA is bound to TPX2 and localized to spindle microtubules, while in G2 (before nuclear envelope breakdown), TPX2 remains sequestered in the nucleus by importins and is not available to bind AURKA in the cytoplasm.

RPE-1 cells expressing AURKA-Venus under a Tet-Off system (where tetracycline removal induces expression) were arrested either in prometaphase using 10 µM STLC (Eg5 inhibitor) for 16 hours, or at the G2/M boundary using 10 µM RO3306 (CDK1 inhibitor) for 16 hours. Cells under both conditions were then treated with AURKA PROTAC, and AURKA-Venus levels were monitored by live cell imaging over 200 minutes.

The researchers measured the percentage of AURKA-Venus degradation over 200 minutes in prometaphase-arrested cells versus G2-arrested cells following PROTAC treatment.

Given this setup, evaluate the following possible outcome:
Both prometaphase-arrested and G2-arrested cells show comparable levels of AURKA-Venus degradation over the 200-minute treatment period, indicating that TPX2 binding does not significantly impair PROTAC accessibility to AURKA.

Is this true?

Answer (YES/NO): NO